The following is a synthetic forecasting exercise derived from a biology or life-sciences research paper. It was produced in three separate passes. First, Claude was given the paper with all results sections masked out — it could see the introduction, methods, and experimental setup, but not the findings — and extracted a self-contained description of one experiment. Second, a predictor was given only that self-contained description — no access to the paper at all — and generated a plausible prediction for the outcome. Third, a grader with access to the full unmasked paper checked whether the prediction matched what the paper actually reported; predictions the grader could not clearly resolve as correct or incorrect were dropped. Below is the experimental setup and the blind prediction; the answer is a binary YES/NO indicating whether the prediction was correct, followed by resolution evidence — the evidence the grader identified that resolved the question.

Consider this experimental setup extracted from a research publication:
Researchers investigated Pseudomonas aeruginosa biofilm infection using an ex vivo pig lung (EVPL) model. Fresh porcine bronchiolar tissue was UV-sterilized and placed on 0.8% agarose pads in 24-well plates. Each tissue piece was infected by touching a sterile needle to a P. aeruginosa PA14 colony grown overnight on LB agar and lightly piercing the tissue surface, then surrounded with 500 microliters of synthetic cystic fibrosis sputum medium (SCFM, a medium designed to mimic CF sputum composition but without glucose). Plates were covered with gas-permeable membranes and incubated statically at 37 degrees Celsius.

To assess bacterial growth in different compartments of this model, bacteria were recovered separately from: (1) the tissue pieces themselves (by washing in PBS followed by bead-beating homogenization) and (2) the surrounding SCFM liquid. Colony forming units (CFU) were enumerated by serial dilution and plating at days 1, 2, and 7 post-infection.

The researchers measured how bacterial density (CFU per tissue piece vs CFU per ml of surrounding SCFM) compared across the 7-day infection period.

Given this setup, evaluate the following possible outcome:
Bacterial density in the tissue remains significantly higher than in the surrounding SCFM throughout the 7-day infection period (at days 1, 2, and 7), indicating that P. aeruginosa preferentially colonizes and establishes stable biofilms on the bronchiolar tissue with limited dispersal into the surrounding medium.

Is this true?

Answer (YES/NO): NO